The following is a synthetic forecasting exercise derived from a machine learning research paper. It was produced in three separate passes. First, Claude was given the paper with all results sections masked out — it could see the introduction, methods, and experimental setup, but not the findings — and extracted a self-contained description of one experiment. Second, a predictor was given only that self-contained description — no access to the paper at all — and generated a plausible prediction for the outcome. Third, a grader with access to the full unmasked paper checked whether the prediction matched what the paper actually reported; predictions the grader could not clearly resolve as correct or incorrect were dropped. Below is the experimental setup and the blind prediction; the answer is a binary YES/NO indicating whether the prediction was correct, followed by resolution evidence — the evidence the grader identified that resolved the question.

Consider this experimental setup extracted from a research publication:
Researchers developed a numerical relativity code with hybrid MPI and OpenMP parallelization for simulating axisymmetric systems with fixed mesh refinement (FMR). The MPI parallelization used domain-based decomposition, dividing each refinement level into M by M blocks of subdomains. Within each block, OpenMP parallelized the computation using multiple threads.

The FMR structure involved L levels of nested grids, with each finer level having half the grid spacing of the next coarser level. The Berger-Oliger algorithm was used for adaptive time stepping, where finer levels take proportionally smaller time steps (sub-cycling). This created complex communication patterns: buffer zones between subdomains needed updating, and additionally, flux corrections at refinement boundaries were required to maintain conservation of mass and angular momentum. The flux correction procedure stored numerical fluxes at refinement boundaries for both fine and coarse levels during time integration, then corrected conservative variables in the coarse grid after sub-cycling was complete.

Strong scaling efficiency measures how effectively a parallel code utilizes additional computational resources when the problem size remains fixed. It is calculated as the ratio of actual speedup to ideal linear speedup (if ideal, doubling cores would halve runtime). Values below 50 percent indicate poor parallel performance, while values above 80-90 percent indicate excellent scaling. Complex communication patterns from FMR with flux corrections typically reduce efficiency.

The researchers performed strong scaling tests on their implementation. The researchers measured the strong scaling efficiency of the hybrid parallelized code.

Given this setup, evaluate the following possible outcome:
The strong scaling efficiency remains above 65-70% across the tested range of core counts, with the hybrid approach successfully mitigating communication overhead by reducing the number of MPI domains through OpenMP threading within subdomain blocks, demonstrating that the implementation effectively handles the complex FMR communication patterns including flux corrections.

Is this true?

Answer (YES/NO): NO